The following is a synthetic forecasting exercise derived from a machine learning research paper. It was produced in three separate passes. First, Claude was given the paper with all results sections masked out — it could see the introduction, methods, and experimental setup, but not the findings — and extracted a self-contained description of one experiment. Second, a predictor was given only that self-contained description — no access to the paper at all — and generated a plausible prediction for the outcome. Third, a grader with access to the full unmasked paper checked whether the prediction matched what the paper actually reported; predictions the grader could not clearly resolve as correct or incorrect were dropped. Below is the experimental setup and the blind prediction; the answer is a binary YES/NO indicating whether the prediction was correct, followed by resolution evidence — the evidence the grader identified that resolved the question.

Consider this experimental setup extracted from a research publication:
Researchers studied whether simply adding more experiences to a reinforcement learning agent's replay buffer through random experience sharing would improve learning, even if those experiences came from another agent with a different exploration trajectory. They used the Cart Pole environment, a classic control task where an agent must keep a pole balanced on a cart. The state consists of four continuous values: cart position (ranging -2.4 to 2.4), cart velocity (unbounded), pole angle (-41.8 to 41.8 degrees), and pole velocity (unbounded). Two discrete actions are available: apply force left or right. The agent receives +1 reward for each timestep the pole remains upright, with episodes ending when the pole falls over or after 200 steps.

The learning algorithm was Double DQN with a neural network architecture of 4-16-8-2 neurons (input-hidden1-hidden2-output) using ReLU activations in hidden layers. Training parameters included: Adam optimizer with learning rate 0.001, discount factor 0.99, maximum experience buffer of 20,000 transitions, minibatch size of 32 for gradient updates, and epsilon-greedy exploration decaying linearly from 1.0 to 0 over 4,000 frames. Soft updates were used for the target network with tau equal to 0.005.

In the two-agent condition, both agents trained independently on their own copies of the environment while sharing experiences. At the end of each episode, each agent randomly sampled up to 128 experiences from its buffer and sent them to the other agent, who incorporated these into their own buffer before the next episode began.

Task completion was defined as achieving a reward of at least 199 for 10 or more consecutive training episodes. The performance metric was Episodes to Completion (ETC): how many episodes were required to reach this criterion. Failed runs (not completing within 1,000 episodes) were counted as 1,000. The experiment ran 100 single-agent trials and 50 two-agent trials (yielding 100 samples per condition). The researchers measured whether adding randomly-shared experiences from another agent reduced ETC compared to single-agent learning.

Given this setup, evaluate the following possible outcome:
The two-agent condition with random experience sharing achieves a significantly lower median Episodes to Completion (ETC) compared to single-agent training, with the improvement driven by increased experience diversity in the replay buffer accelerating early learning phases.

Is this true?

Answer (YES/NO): NO